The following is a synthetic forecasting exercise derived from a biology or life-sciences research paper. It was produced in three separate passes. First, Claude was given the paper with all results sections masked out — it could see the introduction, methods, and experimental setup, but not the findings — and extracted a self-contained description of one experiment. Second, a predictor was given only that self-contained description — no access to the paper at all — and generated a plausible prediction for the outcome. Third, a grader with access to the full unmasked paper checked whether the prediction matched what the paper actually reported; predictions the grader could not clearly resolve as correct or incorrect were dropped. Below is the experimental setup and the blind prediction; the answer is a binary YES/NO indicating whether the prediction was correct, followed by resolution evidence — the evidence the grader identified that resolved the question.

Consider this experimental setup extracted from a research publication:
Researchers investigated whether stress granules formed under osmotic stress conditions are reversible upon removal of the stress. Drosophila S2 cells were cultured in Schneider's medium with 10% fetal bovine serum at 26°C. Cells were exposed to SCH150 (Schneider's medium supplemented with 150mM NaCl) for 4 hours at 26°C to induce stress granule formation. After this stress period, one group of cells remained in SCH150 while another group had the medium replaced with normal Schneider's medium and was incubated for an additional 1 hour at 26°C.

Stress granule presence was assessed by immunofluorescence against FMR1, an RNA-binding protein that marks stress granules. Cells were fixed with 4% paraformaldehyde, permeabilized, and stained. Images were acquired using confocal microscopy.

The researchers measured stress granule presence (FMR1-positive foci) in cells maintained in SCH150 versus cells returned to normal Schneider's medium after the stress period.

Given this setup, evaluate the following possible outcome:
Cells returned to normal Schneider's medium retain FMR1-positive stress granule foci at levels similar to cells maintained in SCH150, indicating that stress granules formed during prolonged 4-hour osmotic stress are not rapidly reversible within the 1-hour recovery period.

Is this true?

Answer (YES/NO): NO